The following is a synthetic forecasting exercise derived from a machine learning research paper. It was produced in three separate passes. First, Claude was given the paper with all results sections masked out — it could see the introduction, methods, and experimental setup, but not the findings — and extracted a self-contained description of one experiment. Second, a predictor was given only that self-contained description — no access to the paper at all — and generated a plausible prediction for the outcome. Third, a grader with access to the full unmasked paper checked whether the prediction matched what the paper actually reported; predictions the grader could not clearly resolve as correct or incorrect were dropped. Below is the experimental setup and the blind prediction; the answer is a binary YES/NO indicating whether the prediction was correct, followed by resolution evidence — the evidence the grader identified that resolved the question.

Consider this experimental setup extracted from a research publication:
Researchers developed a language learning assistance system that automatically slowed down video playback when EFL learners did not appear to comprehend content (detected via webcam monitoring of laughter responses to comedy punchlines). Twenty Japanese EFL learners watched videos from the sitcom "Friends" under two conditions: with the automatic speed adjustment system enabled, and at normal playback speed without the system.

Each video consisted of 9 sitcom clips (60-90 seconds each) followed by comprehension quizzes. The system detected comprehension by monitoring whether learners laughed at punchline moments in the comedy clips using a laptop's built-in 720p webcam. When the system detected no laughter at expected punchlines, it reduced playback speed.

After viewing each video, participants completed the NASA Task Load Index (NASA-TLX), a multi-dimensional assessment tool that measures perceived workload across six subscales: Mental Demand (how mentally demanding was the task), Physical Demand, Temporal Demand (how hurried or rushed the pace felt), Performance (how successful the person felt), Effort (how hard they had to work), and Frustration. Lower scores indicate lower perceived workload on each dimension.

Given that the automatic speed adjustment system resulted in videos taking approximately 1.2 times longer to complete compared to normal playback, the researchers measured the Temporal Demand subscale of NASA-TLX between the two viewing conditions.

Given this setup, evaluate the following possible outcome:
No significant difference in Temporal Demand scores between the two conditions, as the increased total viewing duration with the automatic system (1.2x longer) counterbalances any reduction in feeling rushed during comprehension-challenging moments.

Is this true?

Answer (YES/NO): NO